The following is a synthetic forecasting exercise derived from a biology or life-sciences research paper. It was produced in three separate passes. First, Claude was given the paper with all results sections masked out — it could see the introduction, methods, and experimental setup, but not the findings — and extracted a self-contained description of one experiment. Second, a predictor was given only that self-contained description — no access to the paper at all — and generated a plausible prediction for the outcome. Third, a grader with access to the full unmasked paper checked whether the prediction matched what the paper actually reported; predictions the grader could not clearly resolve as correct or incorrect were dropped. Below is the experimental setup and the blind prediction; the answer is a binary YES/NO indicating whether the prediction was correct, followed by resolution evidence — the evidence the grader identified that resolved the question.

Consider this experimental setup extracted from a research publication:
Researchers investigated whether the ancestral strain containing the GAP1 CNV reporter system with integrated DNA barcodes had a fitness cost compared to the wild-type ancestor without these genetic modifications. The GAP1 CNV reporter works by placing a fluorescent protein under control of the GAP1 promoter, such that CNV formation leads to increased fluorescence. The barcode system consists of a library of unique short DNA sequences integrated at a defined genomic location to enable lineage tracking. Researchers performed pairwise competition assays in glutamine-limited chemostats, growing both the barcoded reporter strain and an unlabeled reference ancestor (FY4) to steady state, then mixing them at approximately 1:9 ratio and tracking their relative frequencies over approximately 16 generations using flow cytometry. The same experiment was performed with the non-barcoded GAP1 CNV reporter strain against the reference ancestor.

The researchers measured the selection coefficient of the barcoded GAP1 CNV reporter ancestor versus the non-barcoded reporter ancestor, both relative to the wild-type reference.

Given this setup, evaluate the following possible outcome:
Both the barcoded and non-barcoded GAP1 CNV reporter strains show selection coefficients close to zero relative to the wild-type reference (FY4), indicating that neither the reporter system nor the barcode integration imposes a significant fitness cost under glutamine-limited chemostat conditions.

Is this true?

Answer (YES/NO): NO